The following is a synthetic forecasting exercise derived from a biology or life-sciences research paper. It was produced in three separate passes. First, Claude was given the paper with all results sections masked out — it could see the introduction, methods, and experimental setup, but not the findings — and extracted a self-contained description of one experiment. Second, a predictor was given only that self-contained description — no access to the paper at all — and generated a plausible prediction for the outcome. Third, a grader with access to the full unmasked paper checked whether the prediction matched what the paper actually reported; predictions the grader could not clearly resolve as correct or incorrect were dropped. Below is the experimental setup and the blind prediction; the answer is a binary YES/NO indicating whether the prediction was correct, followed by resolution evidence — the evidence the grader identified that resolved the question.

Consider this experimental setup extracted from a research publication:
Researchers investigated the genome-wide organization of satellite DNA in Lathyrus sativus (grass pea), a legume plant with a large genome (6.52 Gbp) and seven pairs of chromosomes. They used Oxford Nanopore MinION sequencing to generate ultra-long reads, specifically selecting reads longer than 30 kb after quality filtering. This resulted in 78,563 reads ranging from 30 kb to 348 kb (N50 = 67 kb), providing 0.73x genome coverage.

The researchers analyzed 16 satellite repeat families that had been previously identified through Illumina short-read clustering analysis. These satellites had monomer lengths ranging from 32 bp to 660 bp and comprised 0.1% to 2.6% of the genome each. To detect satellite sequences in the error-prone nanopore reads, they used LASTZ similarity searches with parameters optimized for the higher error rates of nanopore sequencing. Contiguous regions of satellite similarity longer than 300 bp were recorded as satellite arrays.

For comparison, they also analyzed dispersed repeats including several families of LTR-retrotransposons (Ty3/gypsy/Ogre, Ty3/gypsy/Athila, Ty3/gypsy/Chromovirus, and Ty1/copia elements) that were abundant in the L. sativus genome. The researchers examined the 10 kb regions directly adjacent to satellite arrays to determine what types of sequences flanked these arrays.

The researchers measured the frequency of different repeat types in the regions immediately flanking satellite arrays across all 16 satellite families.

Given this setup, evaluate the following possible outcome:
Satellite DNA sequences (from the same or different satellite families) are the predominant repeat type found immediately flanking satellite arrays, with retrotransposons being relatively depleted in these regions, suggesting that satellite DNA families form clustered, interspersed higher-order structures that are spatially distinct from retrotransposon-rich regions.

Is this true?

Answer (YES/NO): NO